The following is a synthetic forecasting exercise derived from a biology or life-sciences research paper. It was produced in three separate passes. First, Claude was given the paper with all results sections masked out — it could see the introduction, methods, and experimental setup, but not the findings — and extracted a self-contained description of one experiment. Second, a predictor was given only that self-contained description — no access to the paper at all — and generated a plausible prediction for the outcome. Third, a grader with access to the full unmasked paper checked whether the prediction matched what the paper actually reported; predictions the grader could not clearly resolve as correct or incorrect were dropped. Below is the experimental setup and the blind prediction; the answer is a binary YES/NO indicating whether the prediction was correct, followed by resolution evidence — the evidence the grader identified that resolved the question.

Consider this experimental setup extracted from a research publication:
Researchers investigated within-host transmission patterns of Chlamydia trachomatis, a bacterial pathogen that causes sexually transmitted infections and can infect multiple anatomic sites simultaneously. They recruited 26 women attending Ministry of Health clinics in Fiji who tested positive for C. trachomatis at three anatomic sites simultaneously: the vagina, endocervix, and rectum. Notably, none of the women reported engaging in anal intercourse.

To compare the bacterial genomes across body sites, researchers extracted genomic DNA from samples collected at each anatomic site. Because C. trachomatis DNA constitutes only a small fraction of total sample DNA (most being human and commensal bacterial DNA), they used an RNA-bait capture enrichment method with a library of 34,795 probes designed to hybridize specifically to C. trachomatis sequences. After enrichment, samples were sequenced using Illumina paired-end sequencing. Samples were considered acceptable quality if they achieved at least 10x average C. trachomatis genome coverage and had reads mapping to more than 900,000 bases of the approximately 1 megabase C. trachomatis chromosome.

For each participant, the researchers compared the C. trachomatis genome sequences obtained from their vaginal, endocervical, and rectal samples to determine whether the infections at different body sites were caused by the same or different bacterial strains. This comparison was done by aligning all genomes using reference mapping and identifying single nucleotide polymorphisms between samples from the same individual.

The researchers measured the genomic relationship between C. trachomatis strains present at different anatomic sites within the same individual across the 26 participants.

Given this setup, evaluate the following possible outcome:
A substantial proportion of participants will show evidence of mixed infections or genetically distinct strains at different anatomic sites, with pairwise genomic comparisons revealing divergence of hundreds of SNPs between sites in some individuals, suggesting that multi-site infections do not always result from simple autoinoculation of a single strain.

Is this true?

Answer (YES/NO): NO